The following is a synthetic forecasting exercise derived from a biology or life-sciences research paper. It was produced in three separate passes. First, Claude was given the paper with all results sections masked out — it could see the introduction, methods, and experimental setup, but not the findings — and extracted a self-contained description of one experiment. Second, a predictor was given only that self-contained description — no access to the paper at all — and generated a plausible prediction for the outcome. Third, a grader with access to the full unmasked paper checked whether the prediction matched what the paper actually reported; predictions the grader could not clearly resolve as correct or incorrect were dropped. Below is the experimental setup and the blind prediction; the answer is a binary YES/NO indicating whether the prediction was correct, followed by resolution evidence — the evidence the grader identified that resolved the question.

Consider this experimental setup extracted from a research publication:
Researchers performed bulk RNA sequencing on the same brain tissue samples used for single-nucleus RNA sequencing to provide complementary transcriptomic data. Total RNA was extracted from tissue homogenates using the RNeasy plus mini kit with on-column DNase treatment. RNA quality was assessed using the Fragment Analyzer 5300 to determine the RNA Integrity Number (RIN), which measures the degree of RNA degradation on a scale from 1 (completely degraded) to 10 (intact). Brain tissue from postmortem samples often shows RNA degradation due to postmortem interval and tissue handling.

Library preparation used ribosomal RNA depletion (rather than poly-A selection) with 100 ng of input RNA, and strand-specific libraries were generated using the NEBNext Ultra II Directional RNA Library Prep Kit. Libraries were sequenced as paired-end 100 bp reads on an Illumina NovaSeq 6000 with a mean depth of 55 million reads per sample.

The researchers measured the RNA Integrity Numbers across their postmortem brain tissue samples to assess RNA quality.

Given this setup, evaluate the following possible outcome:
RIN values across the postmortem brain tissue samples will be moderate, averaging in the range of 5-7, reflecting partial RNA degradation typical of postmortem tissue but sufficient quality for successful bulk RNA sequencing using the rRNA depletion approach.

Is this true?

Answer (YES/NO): YES